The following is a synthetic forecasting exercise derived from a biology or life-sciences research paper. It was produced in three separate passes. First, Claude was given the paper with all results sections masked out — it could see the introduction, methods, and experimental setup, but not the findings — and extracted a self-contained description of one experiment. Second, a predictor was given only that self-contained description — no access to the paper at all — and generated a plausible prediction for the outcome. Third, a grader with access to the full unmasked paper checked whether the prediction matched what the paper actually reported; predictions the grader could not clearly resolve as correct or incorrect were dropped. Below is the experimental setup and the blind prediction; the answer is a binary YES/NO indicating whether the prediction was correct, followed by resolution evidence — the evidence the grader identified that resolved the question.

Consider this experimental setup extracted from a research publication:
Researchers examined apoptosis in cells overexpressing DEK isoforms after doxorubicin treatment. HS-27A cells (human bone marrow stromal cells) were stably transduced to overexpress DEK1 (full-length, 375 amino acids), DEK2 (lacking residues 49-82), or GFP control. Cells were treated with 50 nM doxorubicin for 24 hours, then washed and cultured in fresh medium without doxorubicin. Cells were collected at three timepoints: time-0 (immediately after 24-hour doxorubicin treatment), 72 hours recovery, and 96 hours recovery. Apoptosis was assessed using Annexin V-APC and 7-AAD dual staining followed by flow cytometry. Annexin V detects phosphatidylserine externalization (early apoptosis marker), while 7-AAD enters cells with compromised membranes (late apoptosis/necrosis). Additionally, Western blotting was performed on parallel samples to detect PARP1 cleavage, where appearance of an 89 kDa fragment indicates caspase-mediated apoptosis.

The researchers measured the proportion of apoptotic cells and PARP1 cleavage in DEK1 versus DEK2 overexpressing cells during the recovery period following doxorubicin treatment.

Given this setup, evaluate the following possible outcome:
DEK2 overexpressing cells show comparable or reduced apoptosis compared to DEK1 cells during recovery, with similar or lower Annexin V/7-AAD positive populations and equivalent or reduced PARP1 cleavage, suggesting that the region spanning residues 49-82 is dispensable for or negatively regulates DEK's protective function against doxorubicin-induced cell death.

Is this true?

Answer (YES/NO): NO